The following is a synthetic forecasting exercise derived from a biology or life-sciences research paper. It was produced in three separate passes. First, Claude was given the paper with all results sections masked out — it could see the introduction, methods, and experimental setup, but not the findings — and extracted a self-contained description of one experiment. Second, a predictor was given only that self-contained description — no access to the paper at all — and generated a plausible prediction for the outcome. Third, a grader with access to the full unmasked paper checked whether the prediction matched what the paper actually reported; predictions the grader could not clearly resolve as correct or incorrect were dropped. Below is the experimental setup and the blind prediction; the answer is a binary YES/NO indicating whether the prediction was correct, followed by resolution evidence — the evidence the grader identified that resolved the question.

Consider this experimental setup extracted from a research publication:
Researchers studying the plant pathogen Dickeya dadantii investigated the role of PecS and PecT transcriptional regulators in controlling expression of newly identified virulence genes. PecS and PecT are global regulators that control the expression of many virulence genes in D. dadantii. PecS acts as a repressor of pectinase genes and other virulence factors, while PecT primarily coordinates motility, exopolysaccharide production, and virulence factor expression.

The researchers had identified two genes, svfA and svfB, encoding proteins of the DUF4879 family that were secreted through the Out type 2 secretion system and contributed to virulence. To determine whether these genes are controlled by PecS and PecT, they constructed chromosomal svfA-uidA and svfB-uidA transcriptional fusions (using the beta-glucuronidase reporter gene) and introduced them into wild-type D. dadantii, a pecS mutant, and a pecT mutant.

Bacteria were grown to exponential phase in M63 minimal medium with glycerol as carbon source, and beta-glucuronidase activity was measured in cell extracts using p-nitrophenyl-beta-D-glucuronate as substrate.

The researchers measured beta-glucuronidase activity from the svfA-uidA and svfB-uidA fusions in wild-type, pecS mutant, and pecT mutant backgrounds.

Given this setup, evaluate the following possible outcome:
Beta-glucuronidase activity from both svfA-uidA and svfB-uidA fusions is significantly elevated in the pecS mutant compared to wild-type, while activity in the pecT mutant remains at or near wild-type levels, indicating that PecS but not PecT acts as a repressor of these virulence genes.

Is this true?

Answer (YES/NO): NO